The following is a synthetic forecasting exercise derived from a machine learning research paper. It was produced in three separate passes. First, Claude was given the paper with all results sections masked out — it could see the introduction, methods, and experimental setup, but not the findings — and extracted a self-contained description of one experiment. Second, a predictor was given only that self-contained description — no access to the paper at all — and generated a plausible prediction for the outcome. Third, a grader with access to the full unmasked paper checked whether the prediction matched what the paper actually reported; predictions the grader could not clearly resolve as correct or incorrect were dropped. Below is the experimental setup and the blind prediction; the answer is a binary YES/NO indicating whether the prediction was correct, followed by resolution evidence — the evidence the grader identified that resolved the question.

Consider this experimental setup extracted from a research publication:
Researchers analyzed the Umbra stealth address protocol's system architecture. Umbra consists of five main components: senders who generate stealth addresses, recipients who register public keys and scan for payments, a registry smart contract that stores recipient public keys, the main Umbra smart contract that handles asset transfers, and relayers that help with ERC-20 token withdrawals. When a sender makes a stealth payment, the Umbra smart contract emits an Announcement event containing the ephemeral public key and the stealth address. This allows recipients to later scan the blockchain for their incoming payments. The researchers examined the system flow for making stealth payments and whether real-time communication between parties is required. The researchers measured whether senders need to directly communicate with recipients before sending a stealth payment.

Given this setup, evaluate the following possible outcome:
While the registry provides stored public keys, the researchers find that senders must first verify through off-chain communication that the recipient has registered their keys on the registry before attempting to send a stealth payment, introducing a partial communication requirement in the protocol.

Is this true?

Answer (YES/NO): NO